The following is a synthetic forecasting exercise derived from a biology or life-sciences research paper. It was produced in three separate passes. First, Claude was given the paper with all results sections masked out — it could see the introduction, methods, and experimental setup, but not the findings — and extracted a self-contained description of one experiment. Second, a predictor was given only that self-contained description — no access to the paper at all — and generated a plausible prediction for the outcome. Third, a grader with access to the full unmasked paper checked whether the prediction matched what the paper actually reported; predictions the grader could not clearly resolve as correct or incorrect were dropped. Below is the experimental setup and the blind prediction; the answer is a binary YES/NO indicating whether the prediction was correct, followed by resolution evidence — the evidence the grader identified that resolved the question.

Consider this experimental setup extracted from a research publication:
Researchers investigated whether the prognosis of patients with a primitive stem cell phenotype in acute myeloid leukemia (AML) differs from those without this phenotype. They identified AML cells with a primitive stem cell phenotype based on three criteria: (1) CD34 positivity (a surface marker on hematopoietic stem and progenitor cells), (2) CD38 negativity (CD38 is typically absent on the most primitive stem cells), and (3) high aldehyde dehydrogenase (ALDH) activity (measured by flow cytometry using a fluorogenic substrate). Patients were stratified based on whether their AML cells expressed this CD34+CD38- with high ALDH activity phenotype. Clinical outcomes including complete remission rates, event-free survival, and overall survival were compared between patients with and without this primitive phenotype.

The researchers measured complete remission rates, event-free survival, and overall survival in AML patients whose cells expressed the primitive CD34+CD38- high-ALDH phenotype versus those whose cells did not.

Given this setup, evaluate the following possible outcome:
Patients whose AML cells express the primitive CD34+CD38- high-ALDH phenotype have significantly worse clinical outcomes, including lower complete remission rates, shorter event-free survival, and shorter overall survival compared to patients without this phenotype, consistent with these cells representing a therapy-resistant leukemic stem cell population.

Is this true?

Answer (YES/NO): YES